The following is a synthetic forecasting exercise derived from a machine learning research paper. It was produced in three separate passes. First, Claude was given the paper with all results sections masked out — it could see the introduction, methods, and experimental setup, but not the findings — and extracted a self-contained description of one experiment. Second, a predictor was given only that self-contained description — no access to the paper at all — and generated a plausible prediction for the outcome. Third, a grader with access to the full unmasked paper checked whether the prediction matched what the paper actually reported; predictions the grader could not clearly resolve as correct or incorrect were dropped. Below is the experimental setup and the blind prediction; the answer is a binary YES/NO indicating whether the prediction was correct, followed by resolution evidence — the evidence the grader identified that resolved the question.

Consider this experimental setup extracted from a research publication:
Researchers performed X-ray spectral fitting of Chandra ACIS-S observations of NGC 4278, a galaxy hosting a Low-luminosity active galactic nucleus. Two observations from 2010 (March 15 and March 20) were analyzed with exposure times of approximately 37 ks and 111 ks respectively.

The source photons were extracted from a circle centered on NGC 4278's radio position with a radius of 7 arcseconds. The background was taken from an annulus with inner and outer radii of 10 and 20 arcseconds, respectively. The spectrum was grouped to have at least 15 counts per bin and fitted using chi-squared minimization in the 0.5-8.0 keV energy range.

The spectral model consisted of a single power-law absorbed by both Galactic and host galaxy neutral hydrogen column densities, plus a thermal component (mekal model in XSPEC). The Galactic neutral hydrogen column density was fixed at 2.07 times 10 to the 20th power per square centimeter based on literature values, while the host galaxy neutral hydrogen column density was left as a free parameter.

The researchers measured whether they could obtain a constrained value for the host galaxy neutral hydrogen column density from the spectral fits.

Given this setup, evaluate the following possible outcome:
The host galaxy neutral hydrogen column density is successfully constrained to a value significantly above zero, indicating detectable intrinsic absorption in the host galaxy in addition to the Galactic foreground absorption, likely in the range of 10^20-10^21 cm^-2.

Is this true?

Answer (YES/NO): NO